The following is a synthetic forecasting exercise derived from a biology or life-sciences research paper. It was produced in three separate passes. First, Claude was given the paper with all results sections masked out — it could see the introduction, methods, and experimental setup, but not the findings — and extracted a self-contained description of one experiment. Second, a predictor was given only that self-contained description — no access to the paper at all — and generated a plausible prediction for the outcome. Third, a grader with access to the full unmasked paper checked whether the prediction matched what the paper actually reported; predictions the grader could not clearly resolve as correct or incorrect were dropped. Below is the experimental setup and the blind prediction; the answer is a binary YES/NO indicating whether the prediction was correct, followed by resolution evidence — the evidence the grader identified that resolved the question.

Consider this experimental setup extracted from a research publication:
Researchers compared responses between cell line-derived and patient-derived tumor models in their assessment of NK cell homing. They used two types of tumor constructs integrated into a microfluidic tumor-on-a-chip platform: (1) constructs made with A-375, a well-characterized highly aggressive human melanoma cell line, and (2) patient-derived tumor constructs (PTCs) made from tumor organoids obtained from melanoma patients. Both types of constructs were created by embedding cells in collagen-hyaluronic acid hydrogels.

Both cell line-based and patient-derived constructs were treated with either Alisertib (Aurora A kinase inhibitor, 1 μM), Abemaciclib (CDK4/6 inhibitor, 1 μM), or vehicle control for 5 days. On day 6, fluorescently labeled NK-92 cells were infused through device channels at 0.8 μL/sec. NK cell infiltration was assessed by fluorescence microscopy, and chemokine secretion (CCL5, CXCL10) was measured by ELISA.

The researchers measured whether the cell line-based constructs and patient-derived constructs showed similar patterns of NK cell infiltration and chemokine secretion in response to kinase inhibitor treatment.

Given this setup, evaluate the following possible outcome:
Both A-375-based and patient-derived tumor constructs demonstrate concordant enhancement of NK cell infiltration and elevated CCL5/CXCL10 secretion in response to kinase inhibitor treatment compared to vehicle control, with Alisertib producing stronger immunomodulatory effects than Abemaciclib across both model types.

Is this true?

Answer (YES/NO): NO